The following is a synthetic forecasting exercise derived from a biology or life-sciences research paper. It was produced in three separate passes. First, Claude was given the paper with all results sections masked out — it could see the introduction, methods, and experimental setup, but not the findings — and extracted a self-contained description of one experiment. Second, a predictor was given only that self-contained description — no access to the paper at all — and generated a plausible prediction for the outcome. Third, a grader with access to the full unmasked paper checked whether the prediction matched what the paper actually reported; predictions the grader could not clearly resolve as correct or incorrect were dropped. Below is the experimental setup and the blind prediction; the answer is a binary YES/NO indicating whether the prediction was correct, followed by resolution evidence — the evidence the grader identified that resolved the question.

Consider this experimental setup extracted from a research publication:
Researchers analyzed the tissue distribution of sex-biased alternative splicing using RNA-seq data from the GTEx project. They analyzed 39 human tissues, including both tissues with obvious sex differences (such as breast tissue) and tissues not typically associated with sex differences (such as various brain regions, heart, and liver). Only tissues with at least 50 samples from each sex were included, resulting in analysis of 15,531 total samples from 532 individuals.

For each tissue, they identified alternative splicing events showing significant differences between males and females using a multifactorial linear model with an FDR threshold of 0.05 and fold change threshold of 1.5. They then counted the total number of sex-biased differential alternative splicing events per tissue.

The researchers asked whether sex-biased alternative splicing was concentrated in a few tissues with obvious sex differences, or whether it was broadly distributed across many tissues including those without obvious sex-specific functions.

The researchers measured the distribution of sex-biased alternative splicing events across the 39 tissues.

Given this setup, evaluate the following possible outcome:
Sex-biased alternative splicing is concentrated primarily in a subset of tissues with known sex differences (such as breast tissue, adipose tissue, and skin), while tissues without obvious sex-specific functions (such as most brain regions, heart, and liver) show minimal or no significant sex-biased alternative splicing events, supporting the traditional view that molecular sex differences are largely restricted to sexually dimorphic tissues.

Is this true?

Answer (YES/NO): NO